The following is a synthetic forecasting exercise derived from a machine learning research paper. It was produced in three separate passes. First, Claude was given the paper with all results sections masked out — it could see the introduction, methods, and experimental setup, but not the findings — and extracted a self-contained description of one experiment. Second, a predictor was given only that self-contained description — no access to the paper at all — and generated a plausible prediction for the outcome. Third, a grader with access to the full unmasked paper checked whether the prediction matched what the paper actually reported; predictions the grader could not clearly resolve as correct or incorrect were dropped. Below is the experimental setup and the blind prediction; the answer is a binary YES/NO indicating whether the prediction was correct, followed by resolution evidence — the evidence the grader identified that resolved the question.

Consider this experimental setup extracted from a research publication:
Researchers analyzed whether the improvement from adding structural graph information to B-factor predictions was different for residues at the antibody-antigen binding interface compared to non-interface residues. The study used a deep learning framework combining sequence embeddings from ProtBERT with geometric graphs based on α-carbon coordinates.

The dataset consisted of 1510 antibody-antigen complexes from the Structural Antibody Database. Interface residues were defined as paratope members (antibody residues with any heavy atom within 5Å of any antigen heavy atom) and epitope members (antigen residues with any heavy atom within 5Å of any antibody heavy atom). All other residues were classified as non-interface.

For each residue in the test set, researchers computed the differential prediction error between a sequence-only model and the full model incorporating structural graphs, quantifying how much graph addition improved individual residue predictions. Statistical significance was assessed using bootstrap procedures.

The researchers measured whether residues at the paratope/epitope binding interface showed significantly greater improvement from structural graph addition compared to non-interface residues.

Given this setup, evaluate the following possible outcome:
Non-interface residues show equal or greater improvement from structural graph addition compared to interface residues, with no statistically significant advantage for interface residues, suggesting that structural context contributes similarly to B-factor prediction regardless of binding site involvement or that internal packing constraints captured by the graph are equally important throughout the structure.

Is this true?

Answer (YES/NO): NO